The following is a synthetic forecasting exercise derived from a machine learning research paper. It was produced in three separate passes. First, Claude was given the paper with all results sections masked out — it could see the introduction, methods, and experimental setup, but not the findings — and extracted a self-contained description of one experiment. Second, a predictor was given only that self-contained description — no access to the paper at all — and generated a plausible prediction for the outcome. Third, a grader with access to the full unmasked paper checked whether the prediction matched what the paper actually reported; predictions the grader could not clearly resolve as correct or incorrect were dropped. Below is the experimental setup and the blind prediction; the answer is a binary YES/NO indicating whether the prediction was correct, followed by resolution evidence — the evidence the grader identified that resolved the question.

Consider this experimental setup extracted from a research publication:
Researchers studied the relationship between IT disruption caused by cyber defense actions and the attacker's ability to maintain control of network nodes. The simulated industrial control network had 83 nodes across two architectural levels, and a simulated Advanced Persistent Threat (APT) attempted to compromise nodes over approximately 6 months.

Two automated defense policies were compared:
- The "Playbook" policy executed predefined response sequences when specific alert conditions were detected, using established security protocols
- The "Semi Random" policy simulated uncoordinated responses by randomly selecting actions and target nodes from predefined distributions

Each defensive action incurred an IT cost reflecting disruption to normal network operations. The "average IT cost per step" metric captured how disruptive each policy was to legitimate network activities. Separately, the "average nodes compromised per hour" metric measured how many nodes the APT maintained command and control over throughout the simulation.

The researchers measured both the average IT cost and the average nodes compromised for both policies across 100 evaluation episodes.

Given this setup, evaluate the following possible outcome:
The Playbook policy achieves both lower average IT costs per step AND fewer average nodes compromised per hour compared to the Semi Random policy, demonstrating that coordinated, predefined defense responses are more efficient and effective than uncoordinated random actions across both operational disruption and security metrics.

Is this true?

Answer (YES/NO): YES